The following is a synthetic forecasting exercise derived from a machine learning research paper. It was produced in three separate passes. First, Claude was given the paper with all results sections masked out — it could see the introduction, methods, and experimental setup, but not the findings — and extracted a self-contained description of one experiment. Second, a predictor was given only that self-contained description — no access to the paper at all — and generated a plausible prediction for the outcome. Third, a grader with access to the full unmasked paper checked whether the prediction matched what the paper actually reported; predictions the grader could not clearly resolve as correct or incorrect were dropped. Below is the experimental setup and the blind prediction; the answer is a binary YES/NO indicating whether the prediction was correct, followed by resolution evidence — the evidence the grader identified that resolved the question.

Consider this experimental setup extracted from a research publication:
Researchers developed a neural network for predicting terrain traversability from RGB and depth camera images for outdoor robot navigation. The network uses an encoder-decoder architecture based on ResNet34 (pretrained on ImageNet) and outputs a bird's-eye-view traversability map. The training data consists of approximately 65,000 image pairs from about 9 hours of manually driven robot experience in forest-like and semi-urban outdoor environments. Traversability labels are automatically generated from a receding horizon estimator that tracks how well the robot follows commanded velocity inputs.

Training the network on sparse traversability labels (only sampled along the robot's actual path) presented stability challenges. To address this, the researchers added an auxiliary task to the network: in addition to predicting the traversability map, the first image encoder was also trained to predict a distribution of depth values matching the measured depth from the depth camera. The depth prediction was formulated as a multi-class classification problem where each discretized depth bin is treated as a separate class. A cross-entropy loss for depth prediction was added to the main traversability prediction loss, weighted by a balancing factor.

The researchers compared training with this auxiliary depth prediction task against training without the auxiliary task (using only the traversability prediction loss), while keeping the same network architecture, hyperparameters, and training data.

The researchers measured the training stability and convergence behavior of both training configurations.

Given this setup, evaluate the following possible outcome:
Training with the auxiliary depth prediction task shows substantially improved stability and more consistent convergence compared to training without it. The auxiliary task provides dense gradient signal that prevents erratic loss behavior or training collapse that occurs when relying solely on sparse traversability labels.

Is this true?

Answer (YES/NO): YES